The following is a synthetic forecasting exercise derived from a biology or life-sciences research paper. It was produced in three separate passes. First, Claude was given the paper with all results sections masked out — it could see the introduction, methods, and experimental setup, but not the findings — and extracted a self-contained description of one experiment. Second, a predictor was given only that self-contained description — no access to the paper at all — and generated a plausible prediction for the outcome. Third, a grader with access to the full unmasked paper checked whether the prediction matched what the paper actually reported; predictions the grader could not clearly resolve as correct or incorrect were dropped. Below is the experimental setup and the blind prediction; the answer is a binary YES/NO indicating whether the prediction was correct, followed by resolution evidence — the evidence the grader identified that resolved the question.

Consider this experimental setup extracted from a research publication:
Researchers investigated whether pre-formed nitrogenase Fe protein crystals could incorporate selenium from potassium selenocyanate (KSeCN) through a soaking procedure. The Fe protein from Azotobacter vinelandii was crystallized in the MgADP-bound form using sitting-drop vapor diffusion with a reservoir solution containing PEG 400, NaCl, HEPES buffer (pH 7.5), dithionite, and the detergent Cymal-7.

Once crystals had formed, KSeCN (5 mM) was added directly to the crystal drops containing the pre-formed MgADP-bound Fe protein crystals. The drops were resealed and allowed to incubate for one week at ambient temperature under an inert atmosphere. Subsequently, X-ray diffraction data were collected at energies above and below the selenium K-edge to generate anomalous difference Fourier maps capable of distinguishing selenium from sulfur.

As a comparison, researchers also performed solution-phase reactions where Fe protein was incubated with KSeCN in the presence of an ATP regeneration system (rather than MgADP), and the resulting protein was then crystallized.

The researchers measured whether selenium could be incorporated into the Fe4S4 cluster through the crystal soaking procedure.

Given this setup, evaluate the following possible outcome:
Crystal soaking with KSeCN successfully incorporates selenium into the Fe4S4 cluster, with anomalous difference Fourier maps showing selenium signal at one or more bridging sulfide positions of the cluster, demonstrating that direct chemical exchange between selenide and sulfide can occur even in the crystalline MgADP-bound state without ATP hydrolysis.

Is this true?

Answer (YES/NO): NO